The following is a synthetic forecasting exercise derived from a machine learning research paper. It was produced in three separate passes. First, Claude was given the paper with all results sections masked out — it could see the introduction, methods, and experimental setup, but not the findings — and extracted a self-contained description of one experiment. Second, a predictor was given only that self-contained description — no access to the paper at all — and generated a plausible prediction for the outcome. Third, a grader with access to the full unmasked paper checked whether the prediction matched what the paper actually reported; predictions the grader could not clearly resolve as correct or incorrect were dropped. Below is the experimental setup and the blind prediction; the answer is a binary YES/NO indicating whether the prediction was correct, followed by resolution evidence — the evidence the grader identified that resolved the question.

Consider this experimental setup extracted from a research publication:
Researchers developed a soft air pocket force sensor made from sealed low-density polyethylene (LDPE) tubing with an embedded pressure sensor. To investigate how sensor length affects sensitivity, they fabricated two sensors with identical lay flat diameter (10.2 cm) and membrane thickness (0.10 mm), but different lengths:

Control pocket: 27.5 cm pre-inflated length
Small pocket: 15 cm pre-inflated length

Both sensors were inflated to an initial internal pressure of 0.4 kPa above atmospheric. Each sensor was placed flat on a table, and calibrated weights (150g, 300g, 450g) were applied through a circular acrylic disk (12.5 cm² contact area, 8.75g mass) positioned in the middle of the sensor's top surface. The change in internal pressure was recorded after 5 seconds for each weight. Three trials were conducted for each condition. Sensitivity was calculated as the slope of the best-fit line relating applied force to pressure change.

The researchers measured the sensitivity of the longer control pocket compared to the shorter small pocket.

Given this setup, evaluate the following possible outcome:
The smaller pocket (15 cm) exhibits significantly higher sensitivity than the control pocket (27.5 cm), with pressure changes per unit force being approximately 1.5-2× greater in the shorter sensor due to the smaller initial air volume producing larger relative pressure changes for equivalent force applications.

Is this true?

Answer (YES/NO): NO